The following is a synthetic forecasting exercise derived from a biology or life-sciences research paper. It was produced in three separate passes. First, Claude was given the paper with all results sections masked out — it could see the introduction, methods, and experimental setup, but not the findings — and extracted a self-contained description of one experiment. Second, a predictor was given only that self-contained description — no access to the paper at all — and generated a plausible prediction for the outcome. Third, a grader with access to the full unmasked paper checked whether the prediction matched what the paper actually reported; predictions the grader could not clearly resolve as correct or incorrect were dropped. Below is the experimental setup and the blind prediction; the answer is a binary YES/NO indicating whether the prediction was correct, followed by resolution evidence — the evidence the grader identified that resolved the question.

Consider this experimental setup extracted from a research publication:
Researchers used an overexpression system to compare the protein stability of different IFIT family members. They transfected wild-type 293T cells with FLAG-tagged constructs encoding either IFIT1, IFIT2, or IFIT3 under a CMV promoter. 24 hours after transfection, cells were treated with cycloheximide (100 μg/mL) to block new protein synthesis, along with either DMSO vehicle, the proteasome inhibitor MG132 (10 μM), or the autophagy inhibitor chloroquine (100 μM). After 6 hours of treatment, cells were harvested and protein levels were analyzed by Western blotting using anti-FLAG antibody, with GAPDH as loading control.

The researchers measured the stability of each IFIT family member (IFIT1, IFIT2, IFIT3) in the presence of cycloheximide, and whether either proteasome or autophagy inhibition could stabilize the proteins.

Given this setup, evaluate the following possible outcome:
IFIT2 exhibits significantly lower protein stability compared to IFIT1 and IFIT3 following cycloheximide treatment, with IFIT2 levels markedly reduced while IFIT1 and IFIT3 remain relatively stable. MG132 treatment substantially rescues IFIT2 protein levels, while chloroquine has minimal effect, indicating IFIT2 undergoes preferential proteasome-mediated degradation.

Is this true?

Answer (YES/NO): NO